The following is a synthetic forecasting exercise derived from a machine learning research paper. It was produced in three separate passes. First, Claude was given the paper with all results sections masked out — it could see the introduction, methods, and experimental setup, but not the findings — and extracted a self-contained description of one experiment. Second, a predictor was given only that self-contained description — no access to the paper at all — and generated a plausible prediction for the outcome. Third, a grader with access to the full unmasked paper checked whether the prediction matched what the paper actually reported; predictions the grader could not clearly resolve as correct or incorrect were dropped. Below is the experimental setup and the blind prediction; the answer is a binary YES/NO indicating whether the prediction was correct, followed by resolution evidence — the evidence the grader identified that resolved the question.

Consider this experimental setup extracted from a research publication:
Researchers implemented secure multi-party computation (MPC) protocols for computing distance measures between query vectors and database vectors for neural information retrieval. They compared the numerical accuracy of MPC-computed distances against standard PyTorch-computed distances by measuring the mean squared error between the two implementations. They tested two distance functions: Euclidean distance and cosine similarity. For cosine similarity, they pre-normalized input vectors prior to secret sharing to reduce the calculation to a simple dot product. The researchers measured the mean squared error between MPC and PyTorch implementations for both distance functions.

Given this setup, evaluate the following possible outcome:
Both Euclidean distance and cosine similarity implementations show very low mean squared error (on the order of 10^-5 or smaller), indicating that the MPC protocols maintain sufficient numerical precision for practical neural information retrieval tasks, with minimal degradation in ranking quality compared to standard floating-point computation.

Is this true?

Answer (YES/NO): YES